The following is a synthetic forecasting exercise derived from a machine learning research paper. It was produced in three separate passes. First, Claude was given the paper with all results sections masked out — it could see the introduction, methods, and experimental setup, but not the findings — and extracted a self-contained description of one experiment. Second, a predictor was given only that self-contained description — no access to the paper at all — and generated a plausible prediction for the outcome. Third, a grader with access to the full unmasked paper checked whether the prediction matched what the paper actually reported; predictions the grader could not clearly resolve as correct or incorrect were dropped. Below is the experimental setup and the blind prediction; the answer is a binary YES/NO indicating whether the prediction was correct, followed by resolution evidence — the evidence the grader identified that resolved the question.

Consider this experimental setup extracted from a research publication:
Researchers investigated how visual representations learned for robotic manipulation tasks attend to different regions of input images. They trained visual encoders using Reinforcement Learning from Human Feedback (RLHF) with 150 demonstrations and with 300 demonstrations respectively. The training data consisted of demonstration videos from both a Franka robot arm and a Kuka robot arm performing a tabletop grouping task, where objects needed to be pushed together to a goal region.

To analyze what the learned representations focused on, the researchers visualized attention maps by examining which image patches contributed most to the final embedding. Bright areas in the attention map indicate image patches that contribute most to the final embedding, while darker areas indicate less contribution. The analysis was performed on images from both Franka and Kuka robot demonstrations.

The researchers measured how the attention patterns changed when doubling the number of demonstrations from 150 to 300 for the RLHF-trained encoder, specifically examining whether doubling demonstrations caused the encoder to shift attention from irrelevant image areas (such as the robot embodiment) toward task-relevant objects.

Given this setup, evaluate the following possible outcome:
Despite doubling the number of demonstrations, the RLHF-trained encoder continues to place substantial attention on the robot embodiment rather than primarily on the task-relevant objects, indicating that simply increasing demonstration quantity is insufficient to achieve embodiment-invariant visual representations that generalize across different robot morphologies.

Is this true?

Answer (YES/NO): YES